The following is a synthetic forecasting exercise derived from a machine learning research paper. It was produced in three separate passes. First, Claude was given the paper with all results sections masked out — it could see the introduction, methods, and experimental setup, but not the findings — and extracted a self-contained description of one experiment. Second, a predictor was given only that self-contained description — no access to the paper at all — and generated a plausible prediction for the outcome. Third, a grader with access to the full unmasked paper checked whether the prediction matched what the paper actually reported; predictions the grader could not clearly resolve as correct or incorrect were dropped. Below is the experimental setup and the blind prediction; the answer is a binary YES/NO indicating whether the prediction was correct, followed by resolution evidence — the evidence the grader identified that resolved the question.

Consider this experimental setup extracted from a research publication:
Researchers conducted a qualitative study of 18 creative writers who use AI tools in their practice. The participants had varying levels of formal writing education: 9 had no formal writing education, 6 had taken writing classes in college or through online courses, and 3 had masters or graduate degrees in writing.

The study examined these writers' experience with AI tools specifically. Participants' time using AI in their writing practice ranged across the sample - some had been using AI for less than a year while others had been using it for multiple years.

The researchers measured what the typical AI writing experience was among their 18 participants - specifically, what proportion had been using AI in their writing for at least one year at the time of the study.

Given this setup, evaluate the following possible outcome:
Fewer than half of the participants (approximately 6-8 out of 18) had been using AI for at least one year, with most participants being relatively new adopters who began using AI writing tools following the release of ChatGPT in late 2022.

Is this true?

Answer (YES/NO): NO